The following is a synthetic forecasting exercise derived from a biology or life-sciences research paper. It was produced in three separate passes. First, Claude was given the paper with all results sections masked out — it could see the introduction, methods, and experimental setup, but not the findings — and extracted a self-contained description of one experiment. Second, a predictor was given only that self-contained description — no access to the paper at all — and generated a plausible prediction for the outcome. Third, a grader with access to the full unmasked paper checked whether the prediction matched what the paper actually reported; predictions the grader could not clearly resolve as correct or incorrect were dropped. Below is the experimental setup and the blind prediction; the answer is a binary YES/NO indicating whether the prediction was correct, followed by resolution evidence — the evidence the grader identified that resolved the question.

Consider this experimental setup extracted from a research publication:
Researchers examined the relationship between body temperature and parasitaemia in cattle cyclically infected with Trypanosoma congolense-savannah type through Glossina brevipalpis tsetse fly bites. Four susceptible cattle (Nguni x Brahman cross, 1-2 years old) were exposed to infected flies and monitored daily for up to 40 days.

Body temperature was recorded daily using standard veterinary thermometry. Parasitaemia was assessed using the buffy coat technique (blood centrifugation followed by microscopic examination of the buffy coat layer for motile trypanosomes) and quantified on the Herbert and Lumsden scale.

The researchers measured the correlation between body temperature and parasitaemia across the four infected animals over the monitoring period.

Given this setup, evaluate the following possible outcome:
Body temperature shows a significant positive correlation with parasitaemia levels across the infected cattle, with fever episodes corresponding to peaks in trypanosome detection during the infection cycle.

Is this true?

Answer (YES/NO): YES